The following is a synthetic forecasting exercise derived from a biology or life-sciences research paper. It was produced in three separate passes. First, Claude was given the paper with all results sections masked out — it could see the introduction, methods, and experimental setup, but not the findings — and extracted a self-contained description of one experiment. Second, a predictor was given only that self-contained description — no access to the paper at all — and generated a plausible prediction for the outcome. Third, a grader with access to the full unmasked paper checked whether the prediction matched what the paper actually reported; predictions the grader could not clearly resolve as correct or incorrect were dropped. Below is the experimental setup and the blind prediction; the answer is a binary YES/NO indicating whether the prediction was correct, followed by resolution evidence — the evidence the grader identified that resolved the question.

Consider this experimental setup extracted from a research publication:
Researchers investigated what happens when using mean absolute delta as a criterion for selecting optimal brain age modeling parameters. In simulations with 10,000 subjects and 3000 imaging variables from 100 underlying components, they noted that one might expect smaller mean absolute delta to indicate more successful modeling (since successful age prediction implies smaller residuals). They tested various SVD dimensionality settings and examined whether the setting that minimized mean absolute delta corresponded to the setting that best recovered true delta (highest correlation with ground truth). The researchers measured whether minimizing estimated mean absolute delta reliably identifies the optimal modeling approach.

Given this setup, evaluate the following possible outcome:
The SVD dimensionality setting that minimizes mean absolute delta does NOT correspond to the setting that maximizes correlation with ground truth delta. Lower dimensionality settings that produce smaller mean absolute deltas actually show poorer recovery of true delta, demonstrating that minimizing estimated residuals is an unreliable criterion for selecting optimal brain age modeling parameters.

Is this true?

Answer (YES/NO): YES